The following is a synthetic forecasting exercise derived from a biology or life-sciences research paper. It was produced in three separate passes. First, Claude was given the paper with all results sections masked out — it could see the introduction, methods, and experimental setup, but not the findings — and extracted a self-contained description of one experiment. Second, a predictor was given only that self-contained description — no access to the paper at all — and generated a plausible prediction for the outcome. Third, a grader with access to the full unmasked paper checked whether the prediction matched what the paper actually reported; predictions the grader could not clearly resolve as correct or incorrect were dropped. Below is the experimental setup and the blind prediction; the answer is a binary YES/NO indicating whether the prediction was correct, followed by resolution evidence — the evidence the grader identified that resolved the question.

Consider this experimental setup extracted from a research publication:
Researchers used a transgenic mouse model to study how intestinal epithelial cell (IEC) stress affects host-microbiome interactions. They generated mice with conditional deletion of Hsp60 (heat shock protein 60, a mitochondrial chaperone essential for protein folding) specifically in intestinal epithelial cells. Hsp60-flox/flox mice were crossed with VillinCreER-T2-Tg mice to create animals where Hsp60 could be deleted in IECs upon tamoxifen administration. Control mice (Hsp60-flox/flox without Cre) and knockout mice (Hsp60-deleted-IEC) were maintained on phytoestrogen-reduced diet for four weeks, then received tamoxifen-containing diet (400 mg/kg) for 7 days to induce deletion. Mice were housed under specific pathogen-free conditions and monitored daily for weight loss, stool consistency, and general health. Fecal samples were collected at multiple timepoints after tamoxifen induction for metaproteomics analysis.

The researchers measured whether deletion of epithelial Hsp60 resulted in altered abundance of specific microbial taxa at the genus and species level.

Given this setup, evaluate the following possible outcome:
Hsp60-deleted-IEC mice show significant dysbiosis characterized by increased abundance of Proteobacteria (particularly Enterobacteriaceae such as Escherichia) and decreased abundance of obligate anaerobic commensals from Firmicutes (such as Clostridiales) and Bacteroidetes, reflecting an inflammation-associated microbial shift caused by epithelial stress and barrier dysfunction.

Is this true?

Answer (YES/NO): NO